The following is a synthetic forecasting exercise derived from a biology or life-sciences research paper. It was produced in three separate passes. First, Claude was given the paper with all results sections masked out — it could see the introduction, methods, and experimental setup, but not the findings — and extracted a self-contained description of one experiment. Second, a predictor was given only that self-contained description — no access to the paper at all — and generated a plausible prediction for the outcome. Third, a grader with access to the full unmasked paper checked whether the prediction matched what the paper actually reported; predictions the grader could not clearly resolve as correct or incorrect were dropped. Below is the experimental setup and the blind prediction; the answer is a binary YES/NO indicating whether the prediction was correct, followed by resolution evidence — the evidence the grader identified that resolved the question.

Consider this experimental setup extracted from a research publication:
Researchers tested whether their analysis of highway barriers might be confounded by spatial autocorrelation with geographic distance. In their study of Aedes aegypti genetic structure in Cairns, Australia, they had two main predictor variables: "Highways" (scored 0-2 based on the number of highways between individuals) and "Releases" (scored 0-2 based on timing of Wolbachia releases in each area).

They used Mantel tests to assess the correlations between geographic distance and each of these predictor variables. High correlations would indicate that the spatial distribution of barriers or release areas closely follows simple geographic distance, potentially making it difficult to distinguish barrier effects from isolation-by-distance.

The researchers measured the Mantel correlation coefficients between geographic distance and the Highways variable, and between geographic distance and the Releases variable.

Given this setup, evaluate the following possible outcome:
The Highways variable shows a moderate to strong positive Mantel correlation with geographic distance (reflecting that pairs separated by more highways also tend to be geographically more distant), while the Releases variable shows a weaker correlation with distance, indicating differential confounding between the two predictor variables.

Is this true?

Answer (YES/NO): YES